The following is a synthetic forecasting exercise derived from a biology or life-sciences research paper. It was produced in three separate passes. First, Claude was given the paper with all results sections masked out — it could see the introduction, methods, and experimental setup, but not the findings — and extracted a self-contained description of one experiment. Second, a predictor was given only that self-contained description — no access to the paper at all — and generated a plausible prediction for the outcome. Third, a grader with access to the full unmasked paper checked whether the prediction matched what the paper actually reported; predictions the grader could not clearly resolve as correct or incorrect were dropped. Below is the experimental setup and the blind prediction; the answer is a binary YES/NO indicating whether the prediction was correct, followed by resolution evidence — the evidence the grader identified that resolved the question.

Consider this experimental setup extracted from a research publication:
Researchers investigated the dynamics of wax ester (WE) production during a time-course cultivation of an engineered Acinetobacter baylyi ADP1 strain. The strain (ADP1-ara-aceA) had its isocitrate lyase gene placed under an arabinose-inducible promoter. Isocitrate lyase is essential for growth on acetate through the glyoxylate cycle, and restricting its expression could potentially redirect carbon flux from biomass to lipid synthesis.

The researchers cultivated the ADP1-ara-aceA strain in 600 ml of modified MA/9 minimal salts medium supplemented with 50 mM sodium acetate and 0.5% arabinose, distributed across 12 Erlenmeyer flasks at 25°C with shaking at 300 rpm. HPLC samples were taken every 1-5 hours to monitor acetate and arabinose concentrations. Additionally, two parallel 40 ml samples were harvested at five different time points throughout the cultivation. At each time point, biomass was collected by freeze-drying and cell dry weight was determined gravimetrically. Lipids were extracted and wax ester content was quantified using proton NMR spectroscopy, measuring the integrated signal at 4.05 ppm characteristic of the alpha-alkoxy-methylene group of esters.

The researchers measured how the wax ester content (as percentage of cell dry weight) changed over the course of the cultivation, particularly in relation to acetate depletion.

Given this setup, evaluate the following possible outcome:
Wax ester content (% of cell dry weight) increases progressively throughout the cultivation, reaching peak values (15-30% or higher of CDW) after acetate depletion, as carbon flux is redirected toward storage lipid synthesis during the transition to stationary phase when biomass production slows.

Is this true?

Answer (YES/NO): NO